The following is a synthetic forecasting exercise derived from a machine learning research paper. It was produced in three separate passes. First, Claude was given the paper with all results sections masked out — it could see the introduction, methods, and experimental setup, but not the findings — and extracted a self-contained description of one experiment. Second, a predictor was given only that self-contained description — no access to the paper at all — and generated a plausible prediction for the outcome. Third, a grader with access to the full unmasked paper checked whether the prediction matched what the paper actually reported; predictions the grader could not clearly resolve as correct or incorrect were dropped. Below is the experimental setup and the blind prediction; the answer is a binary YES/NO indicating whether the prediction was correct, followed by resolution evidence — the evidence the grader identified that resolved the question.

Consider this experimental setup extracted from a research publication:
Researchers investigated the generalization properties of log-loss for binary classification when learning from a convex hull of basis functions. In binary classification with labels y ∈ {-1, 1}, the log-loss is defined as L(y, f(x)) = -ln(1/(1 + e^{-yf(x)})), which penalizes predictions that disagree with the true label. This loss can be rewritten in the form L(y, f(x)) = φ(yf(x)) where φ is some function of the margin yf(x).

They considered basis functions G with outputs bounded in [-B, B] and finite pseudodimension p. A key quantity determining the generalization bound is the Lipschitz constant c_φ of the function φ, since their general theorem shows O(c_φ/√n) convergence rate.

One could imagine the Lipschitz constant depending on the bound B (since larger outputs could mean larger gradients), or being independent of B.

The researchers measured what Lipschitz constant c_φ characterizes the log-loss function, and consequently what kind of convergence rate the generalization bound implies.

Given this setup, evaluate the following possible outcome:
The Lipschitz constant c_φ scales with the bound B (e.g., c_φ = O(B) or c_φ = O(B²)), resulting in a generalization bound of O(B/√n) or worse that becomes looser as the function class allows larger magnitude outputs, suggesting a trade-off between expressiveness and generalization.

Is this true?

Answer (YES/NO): NO